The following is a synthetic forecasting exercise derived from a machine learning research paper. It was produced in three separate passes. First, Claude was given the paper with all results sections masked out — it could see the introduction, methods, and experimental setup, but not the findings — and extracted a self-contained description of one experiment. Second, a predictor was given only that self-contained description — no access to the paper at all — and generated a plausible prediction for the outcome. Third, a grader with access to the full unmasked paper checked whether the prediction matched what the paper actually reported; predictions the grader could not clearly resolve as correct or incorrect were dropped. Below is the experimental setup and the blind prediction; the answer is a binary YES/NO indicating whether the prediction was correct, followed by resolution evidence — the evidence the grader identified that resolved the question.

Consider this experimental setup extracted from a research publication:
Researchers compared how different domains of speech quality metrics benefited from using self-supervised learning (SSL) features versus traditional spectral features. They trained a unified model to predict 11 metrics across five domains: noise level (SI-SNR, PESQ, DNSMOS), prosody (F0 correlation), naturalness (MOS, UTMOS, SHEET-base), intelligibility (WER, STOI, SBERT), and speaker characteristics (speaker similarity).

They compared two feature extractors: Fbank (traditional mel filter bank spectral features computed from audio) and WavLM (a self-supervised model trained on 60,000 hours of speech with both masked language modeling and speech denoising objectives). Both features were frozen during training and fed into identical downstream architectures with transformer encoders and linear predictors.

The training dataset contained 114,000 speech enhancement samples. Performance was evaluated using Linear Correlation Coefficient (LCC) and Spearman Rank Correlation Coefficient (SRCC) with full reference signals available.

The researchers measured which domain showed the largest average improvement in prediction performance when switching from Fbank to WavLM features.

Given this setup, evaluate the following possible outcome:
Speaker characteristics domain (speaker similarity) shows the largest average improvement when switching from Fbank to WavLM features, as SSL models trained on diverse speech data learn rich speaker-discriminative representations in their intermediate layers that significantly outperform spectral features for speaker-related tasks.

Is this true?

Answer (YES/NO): NO